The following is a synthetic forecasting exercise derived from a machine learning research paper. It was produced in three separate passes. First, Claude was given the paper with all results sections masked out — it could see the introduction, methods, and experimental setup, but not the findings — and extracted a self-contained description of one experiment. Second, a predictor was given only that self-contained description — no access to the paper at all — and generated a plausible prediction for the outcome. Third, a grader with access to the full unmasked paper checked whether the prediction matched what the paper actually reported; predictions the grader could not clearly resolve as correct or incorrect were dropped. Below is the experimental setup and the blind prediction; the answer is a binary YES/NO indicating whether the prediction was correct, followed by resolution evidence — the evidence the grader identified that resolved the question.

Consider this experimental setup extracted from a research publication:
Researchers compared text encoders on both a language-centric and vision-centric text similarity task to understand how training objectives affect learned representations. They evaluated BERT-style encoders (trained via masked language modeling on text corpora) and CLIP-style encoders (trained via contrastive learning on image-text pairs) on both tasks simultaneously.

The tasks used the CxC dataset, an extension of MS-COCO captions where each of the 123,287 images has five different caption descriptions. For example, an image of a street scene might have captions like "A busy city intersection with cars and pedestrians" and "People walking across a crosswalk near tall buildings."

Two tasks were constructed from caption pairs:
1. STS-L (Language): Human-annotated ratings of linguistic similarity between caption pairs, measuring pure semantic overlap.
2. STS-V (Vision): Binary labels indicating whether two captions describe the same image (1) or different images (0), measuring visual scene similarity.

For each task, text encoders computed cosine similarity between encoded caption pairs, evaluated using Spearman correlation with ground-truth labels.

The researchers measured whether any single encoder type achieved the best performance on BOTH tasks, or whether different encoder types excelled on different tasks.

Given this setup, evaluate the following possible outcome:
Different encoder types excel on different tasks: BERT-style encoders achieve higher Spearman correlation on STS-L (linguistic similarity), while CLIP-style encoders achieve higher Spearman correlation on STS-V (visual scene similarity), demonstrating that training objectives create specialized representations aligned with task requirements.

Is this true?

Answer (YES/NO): YES